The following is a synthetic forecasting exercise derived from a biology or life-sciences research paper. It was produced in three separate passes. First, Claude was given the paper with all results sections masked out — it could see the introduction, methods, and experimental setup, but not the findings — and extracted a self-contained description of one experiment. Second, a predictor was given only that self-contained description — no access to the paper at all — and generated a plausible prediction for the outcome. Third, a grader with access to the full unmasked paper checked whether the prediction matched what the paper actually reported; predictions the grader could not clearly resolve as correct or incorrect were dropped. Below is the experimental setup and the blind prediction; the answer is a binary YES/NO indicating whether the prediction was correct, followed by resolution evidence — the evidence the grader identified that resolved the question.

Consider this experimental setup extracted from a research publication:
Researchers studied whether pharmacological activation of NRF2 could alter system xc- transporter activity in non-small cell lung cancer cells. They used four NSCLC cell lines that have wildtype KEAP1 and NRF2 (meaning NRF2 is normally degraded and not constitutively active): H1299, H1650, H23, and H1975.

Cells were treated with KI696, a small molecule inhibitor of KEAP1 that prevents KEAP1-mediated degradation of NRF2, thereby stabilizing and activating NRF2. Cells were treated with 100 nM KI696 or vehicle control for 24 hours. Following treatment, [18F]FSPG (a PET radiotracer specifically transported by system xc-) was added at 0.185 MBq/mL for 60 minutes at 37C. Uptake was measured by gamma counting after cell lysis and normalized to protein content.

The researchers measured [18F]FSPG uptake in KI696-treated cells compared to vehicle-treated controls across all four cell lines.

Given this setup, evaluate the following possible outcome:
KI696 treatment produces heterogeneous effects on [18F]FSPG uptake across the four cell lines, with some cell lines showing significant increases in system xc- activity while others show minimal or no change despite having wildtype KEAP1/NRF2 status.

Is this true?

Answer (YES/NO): YES